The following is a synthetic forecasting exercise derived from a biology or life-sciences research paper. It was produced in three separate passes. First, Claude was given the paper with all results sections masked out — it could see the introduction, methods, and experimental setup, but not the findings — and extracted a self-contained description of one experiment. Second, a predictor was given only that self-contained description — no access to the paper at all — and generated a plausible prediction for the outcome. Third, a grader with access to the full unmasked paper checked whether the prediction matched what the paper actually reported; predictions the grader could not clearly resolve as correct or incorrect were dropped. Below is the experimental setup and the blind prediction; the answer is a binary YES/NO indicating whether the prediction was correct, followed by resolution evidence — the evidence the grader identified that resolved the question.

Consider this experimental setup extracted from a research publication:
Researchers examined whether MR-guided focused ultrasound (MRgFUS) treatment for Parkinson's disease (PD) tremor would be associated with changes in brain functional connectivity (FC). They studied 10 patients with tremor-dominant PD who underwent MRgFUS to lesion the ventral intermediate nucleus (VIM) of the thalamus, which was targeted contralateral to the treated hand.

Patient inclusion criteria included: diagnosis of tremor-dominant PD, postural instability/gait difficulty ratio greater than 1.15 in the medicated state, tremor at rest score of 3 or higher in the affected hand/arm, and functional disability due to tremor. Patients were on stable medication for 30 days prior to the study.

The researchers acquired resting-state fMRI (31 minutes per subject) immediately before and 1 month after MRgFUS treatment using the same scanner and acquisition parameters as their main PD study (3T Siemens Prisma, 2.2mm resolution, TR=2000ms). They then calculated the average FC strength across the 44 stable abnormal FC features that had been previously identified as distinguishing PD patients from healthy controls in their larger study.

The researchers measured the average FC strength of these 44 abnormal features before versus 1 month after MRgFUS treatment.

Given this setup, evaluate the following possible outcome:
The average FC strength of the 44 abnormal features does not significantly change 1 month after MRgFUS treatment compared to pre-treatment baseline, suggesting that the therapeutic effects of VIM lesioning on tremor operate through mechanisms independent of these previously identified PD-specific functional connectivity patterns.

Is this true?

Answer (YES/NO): NO